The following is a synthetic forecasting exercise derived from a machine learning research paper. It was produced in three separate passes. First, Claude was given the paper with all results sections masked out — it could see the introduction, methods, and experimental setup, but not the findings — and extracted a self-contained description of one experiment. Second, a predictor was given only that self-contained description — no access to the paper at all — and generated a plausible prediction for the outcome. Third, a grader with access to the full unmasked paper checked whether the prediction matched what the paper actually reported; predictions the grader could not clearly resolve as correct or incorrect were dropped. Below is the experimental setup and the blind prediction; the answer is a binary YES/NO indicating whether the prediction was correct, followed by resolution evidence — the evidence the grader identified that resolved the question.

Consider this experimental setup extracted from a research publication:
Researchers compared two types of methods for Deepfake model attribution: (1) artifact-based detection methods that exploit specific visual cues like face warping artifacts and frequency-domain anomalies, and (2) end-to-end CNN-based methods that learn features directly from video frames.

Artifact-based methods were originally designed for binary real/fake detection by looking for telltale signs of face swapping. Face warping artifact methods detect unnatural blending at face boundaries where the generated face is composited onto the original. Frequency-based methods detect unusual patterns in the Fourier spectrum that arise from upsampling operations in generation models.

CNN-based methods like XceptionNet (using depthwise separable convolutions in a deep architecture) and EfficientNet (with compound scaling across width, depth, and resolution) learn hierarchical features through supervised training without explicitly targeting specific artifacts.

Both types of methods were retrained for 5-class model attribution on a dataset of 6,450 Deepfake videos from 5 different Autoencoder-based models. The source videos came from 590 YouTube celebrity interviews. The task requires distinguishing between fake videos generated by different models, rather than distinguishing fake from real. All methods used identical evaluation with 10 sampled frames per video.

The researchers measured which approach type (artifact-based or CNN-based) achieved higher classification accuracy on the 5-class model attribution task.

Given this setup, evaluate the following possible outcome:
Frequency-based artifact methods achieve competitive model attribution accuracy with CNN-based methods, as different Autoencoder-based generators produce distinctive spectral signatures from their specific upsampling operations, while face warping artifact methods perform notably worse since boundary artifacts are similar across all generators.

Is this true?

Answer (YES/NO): NO